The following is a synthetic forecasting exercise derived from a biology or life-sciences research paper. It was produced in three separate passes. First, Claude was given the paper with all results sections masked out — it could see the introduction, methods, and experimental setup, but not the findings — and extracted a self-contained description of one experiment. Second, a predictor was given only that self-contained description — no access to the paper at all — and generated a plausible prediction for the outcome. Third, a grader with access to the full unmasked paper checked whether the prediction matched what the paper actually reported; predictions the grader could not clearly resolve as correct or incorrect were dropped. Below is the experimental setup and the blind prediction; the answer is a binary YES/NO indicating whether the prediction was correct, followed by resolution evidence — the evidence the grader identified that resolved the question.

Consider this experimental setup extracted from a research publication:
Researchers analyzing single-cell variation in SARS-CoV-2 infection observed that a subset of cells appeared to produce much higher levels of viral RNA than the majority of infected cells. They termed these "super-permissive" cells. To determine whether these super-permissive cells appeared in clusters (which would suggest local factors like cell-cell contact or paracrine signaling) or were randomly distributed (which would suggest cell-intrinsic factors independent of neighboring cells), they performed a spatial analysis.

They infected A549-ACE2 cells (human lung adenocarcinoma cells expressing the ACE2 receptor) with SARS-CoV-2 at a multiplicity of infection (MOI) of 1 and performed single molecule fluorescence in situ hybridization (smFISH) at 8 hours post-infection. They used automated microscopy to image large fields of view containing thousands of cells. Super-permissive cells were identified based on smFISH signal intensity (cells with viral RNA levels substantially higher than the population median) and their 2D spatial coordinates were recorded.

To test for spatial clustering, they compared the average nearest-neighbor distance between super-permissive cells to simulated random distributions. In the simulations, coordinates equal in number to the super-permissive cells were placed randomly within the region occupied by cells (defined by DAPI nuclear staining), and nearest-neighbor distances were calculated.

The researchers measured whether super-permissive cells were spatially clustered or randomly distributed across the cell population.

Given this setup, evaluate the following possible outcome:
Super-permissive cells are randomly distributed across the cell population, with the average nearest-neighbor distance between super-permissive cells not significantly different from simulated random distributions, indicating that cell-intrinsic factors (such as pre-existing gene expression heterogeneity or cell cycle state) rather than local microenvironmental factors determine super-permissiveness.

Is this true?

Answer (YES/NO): YES